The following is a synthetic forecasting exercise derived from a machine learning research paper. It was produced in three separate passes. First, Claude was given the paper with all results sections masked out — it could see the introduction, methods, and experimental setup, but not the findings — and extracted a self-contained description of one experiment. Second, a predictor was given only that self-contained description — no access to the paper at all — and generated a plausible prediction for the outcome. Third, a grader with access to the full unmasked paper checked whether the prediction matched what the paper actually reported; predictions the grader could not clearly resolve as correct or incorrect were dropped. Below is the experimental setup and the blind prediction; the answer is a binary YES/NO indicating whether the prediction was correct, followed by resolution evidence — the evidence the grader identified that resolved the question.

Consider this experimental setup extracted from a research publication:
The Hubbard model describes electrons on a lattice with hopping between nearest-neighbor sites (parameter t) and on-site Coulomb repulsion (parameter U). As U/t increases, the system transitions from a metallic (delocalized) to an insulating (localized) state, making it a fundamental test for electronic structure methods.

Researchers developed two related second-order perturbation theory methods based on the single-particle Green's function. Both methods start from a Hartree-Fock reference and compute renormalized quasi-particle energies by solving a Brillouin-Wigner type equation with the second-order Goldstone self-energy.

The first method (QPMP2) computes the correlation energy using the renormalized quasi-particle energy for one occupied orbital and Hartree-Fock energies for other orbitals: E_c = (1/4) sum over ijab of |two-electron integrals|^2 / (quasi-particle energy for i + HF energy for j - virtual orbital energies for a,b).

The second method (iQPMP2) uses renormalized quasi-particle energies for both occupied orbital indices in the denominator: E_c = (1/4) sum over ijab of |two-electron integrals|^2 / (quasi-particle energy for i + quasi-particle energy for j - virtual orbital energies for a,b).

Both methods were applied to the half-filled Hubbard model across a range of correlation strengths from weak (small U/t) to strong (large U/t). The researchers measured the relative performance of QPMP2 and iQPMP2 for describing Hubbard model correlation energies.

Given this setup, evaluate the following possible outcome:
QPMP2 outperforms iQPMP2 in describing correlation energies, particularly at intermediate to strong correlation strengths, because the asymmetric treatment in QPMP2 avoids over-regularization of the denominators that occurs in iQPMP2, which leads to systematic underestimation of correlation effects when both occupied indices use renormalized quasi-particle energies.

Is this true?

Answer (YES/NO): YES